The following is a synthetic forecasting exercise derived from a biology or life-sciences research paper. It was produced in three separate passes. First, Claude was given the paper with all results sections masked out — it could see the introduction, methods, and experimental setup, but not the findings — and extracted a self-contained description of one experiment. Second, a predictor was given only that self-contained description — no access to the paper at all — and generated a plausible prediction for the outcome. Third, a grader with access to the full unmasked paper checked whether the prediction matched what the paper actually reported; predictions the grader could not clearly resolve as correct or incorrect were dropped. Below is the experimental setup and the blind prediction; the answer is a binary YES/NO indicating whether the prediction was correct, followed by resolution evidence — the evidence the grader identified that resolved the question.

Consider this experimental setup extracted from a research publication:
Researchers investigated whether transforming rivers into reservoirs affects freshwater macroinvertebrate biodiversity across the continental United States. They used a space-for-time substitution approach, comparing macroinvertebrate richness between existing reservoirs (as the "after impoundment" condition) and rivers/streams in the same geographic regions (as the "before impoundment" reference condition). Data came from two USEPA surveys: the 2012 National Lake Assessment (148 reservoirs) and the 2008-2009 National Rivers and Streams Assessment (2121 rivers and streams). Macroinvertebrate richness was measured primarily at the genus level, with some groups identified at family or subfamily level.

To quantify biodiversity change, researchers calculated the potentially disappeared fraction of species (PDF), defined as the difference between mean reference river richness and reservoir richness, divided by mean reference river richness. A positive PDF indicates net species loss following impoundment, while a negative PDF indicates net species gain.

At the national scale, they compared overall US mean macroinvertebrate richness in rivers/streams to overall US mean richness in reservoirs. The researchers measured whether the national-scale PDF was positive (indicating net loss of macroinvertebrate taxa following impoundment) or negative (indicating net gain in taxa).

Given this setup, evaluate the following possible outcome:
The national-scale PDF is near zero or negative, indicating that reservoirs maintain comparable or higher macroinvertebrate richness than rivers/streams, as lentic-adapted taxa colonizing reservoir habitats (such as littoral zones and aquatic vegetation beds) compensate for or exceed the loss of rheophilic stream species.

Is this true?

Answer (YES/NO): NO